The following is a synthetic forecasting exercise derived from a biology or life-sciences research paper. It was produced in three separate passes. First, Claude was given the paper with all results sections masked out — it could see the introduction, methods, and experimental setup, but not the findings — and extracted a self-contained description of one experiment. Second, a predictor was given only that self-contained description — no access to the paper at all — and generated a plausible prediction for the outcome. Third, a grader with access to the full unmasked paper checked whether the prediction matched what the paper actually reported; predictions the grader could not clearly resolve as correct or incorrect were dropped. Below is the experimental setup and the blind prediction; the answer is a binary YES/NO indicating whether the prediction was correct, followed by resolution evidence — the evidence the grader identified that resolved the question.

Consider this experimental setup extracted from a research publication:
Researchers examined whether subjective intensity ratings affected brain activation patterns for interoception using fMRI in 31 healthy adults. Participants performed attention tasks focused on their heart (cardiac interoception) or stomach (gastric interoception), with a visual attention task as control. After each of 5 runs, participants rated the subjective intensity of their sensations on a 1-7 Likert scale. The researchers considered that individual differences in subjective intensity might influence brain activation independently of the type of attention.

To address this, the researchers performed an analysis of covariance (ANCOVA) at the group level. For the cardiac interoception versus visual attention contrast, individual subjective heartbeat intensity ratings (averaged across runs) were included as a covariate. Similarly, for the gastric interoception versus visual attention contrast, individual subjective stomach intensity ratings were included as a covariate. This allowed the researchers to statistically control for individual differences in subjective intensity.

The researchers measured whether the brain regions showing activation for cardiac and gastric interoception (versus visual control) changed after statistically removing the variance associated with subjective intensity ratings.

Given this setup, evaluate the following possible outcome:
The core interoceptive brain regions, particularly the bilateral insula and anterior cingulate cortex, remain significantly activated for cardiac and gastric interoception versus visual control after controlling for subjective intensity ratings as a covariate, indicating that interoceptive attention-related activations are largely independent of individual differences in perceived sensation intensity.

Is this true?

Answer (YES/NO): YES